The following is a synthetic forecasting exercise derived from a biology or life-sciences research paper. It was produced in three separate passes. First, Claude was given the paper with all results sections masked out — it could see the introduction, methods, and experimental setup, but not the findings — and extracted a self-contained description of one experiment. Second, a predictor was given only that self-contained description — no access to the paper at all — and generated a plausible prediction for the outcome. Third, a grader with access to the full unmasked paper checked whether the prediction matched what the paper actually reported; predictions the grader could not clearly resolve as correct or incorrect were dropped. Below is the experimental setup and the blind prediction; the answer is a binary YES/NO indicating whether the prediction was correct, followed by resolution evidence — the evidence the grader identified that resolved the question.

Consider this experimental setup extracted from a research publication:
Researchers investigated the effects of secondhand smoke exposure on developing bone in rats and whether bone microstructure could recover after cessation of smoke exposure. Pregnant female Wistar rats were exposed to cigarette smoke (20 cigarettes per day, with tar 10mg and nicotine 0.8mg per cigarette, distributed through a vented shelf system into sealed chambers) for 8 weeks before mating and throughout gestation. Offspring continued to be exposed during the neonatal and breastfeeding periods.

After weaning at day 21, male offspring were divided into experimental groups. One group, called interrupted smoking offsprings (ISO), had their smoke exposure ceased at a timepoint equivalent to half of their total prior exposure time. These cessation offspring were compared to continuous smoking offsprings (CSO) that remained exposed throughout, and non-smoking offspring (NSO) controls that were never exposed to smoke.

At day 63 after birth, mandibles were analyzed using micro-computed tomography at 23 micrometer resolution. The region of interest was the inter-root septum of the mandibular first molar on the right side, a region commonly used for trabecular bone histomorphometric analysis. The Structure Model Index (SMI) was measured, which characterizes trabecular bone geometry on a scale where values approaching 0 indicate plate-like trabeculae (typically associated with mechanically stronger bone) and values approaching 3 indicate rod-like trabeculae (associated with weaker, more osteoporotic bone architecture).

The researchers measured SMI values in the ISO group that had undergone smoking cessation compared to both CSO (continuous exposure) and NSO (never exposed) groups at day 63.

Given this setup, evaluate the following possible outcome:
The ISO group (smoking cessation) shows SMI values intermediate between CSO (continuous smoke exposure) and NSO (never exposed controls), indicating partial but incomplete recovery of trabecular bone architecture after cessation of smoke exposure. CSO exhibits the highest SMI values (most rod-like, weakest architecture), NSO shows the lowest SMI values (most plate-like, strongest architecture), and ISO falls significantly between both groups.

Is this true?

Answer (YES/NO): NO